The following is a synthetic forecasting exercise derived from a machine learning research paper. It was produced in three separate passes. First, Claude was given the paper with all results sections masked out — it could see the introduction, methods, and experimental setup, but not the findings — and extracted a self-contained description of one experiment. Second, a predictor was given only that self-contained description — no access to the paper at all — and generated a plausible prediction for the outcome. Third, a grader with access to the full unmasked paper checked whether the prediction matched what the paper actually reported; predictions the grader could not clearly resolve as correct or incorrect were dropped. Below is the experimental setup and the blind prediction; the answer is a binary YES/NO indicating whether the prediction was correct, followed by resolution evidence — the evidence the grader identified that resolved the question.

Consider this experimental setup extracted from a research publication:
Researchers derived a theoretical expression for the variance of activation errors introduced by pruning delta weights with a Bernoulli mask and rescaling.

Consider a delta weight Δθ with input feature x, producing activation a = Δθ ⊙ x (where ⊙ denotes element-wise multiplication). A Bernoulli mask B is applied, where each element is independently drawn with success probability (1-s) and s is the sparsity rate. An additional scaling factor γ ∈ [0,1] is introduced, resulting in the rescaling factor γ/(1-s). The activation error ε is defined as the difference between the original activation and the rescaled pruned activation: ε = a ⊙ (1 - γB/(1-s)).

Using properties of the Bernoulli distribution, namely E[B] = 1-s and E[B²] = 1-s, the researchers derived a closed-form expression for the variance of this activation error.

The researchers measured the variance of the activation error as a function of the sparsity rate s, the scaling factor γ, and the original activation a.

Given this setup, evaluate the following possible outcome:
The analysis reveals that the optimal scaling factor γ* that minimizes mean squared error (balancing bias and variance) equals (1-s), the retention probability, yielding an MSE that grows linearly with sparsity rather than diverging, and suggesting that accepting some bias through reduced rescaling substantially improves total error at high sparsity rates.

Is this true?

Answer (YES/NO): NO